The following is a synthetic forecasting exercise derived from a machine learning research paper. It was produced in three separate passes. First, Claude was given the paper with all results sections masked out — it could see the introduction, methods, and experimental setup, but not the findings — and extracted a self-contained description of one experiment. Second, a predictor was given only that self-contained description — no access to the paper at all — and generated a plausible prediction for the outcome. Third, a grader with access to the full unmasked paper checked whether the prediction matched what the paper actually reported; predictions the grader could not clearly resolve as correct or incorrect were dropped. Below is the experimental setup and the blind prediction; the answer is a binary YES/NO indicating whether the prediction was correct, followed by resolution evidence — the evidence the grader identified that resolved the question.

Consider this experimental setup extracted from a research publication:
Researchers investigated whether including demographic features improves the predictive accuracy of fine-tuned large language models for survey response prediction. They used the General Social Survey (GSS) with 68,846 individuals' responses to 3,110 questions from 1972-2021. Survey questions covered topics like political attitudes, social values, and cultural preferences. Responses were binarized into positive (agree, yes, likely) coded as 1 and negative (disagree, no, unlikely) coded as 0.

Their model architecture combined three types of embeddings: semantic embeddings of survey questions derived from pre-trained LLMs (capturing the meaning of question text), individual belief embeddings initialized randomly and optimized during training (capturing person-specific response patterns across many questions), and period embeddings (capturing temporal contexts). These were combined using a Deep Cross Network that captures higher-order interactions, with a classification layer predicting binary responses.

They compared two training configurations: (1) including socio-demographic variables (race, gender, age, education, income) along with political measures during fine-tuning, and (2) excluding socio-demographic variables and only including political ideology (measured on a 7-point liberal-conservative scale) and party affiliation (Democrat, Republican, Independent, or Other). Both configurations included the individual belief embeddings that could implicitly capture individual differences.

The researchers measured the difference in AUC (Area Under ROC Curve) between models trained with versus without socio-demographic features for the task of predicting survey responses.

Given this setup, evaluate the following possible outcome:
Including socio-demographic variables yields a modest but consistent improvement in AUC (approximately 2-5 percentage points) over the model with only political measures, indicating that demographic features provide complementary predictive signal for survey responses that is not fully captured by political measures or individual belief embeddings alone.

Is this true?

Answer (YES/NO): NO